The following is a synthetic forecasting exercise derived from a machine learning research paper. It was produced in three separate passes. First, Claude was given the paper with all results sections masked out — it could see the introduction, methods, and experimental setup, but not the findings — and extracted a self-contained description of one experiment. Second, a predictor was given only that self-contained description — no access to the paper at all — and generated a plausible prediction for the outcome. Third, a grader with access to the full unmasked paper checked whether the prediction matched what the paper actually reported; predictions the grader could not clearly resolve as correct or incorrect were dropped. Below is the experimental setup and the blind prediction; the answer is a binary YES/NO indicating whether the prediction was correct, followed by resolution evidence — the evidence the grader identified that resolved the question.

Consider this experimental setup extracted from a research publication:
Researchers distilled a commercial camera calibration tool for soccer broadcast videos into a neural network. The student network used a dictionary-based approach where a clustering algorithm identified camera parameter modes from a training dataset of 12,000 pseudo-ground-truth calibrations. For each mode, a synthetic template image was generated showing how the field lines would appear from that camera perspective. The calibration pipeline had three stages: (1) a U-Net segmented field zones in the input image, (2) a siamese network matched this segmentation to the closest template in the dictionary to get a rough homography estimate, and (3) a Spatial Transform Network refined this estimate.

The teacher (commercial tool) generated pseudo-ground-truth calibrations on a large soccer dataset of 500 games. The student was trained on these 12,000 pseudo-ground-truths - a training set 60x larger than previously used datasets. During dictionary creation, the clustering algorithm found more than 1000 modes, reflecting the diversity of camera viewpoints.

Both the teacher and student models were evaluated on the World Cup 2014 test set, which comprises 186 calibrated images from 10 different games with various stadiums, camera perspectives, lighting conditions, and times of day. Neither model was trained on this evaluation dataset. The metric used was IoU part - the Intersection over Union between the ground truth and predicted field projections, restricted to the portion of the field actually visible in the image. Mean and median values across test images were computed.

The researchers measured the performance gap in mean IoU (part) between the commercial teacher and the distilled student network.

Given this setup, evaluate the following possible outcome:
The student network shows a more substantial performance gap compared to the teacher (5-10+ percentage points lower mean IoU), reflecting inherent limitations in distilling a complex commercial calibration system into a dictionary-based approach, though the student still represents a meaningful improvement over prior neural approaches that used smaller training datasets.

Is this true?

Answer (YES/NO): NO